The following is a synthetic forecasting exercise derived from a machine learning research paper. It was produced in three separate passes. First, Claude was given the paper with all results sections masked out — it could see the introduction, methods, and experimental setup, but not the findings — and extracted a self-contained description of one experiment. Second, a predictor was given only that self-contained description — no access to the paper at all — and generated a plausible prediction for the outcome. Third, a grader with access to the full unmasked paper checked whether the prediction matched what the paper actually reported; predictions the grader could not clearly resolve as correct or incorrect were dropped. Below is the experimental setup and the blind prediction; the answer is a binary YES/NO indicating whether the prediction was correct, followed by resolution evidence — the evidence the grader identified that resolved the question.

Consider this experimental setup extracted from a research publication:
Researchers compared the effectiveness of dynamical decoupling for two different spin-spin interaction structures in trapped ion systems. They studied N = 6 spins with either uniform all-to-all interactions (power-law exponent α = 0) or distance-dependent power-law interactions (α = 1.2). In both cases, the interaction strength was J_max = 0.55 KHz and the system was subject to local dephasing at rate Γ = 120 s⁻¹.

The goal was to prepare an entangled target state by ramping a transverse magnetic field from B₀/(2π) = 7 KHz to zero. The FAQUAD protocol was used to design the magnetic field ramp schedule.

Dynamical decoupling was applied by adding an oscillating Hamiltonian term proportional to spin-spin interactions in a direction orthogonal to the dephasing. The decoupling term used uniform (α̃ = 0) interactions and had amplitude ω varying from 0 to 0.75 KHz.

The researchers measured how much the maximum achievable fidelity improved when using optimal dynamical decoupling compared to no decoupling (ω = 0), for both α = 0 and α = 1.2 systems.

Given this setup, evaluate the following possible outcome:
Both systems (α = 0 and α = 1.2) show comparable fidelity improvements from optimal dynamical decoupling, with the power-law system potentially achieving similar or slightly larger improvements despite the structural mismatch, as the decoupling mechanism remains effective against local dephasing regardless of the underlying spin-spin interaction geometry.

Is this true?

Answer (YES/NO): NO